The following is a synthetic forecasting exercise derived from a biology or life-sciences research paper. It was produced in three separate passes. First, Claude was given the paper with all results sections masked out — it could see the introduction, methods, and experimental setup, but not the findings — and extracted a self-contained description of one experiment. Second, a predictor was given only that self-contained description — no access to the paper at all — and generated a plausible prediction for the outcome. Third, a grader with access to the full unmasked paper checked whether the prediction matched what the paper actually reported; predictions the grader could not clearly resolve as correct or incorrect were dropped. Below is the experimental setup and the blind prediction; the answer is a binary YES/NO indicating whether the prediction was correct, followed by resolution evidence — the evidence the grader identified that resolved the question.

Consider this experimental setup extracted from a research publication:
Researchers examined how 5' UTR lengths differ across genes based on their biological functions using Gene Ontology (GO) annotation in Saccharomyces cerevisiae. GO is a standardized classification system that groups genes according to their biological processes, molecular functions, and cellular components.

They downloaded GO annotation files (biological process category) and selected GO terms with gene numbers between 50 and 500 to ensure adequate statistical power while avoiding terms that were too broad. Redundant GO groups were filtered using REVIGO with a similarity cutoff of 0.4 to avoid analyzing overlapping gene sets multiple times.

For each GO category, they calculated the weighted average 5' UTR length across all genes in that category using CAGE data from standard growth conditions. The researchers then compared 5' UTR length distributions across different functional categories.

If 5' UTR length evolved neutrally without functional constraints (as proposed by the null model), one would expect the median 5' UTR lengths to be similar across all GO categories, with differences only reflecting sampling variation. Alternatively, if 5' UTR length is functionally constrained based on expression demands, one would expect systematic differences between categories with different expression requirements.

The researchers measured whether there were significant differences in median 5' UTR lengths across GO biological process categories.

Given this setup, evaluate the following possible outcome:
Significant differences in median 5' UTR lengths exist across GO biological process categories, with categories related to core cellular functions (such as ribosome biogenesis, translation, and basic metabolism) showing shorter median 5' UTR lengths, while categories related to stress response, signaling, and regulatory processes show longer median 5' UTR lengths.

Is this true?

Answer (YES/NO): YES